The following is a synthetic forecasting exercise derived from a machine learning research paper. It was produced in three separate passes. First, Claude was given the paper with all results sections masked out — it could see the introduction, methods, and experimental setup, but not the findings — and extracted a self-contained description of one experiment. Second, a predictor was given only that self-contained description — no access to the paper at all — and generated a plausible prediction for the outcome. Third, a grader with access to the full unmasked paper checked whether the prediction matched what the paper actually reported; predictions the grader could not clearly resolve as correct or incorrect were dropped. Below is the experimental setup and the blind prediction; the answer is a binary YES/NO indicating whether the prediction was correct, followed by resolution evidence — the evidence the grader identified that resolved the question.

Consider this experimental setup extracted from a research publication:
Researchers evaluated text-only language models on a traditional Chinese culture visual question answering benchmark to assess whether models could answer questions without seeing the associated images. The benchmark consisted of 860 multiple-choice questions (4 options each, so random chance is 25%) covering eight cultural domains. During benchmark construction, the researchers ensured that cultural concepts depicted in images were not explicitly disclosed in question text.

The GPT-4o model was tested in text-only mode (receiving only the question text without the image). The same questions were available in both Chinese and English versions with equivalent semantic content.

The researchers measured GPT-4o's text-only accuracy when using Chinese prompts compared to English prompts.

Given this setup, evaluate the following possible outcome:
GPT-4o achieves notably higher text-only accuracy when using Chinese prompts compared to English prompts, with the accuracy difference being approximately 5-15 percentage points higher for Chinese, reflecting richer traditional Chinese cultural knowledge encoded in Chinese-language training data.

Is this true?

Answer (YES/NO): NO